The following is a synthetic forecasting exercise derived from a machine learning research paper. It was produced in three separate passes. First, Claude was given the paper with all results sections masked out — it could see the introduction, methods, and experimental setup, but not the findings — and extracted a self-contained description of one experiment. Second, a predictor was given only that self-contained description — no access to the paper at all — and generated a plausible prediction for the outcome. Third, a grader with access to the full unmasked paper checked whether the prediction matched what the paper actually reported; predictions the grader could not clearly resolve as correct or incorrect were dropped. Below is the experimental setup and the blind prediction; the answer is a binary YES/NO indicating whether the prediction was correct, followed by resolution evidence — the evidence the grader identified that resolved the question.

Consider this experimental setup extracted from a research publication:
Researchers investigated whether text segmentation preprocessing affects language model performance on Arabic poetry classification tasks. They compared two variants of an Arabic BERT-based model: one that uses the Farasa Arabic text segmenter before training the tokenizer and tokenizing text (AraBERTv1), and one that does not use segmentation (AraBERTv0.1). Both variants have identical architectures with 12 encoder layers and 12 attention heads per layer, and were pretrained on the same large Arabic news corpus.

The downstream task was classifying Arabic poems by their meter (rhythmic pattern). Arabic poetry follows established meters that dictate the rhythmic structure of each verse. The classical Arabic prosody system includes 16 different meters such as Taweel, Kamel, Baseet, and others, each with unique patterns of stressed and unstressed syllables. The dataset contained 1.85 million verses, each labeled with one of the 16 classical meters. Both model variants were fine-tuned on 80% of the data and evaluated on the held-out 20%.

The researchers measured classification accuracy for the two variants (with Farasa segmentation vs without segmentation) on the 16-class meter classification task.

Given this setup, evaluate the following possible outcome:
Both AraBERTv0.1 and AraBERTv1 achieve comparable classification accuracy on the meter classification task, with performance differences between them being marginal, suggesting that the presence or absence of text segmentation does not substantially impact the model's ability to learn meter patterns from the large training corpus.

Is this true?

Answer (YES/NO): YES